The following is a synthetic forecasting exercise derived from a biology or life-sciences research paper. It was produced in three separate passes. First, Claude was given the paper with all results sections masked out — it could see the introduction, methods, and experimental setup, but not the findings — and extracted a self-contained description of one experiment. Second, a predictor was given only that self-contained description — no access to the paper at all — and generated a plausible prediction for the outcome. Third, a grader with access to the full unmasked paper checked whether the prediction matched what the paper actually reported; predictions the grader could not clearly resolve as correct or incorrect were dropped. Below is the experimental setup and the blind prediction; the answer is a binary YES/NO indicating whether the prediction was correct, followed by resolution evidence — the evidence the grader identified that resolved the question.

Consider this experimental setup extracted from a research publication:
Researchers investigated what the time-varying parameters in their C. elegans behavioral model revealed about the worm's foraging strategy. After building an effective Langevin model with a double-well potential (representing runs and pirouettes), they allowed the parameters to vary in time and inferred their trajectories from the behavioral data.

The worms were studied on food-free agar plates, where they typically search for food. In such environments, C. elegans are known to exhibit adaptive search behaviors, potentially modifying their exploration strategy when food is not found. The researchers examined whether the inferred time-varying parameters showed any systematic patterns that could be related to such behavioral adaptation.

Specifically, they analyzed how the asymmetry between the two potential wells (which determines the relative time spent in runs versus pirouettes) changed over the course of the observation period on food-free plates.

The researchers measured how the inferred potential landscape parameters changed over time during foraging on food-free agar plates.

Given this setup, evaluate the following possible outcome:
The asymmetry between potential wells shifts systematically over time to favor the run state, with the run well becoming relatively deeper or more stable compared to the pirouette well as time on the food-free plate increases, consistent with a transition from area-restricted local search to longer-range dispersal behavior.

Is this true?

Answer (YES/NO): YES